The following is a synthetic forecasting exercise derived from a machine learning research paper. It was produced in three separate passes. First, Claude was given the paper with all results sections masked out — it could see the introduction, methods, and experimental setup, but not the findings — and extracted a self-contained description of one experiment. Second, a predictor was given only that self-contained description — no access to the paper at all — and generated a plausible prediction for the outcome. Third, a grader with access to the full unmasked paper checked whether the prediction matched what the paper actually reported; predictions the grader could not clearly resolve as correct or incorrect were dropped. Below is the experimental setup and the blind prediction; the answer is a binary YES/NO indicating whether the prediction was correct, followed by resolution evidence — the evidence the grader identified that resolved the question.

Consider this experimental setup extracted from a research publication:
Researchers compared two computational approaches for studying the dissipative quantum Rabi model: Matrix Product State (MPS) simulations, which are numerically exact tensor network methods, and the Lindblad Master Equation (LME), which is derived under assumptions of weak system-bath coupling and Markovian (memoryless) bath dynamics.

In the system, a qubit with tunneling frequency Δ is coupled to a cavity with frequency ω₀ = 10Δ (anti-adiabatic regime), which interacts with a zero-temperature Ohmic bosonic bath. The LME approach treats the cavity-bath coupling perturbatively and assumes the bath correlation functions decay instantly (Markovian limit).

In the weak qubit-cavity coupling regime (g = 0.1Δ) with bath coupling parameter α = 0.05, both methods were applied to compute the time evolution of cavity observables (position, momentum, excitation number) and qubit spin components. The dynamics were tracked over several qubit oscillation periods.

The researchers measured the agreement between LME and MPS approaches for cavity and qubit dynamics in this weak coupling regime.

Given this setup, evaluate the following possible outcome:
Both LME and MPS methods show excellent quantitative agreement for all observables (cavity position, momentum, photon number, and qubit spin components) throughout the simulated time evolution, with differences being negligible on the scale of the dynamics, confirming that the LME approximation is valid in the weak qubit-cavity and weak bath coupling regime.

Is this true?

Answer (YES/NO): YES